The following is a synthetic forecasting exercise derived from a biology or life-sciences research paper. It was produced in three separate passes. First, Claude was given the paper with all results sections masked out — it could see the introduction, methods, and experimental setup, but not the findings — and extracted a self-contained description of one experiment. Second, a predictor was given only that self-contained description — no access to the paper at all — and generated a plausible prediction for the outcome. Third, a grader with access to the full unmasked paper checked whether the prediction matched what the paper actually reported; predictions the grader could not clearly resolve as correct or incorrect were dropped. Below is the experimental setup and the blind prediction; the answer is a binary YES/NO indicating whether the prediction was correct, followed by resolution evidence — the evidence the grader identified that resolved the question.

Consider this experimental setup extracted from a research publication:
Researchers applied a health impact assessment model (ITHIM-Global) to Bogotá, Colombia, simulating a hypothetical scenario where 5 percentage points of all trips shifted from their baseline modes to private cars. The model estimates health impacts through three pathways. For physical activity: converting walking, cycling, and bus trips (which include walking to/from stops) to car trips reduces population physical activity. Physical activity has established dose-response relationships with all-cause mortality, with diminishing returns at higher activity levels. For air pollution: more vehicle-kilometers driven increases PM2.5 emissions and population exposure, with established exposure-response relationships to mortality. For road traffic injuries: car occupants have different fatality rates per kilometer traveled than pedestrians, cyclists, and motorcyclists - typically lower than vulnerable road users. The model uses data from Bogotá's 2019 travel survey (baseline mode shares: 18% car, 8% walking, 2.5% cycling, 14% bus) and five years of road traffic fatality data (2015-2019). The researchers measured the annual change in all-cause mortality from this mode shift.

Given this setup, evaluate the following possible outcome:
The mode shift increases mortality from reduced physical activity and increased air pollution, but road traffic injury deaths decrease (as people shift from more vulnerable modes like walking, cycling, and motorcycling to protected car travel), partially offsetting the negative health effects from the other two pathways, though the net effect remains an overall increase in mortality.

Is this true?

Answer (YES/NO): YES